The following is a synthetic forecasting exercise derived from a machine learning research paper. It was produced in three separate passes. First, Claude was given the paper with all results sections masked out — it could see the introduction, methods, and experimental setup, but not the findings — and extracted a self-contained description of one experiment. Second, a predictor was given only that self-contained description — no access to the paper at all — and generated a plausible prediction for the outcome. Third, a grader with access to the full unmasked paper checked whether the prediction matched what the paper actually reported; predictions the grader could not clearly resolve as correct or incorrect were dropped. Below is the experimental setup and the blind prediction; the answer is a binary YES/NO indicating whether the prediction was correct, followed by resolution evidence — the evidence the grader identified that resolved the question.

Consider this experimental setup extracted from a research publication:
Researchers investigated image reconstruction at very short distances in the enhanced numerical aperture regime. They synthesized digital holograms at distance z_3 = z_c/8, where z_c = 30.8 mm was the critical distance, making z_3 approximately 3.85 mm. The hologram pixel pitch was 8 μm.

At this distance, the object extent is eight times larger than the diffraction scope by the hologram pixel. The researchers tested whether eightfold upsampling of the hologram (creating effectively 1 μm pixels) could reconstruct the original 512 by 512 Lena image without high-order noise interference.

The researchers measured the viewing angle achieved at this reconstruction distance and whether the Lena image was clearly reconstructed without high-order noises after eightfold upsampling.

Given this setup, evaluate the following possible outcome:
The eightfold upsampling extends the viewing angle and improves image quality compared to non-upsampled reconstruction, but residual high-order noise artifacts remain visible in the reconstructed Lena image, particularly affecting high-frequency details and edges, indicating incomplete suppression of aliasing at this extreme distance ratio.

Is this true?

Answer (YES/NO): NO